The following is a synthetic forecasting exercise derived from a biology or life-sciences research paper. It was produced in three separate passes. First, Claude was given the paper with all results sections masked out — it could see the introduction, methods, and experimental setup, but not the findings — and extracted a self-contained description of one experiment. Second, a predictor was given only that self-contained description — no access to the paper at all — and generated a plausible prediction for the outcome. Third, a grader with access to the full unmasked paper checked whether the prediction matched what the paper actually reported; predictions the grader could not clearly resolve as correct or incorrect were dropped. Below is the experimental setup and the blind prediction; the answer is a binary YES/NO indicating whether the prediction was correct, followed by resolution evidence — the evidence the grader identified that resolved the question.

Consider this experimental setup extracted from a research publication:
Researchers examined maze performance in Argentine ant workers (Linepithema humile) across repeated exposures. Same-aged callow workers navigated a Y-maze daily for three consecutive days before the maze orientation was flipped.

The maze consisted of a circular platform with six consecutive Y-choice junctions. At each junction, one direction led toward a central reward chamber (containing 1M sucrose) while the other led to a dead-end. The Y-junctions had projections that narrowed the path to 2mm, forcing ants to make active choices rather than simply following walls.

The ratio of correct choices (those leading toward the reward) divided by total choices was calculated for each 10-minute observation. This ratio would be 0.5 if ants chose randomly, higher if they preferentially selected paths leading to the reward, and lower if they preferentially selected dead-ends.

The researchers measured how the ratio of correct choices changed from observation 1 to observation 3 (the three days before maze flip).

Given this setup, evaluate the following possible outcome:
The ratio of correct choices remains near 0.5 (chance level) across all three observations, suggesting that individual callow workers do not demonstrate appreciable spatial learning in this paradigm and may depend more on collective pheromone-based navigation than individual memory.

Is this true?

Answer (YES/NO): NO